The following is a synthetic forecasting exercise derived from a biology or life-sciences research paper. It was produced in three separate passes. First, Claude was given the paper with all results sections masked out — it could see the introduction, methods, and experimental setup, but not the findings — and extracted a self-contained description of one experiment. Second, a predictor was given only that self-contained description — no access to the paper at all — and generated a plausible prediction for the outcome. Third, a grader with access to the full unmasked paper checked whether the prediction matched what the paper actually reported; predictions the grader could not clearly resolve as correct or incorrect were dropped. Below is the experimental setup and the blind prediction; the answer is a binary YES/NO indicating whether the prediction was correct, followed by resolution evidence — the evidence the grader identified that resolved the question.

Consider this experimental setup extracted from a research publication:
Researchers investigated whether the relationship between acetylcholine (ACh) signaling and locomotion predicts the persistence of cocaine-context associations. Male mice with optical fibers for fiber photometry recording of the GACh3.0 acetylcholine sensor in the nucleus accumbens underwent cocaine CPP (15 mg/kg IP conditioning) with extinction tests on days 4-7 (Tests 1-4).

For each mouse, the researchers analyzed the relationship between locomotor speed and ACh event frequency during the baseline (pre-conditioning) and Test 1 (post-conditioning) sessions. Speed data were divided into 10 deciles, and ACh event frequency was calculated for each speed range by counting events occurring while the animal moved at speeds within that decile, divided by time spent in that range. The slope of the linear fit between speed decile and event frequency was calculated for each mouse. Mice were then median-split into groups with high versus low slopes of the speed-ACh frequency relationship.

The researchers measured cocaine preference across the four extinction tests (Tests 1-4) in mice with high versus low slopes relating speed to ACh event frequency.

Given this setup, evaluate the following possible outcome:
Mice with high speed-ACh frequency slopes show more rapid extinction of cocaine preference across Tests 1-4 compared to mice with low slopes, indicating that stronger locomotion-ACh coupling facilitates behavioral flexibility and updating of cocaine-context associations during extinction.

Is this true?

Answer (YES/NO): NO